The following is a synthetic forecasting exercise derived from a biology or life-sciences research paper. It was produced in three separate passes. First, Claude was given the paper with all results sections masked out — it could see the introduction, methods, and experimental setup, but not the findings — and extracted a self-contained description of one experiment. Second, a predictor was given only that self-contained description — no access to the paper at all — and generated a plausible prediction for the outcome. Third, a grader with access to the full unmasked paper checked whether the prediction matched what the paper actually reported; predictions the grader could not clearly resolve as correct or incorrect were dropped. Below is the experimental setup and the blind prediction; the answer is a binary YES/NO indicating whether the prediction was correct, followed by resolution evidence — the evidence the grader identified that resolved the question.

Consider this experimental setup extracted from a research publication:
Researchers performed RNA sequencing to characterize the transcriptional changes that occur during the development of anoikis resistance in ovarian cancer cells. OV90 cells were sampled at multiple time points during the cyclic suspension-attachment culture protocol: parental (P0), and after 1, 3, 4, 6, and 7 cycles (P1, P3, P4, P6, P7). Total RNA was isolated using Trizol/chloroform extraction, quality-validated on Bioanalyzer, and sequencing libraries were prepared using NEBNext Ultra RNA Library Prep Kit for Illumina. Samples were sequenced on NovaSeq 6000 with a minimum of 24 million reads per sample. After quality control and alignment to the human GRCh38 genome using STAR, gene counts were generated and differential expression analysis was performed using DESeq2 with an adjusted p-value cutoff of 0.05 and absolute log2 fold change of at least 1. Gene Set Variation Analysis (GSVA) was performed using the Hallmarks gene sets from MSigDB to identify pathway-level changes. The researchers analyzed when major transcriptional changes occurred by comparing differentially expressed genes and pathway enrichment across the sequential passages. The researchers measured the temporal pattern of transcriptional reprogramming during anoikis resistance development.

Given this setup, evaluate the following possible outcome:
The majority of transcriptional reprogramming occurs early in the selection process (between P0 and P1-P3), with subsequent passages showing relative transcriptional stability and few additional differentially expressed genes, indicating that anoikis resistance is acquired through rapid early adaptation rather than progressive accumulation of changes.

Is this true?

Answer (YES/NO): NO